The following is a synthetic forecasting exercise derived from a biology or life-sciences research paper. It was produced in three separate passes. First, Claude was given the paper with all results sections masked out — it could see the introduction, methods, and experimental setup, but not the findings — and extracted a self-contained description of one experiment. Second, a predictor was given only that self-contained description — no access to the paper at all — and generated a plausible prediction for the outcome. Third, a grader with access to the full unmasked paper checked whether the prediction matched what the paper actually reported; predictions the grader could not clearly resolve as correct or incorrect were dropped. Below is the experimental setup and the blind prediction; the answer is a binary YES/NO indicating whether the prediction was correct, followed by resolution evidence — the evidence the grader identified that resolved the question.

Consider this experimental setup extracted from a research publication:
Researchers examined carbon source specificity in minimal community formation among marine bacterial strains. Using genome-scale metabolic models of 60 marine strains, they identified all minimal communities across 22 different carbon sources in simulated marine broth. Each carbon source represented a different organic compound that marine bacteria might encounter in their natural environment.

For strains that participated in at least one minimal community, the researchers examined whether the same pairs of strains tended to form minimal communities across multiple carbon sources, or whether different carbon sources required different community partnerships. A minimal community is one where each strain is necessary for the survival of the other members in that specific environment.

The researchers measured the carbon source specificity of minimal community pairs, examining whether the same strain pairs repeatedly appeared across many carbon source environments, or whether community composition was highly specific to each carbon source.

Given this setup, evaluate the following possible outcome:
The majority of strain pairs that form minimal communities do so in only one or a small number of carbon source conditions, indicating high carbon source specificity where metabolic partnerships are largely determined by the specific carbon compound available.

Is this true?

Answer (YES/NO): YES